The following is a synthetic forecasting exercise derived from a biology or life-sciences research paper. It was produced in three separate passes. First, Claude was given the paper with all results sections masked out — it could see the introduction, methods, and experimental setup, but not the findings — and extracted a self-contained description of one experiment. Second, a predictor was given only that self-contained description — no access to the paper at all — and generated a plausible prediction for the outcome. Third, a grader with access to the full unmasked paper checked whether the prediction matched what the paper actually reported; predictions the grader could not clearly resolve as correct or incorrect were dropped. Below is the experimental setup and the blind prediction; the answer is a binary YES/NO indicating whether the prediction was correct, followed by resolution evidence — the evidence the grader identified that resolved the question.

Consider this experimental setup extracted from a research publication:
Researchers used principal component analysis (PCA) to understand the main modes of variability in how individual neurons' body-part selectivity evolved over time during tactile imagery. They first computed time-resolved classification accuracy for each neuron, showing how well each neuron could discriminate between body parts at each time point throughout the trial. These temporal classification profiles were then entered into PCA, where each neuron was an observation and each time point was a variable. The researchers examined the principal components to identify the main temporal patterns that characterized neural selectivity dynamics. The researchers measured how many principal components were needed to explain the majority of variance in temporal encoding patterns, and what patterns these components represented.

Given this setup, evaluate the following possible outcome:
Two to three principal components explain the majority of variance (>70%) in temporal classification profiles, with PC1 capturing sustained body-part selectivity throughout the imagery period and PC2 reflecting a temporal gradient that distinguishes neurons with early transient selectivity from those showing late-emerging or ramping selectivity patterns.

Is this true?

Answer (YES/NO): NO